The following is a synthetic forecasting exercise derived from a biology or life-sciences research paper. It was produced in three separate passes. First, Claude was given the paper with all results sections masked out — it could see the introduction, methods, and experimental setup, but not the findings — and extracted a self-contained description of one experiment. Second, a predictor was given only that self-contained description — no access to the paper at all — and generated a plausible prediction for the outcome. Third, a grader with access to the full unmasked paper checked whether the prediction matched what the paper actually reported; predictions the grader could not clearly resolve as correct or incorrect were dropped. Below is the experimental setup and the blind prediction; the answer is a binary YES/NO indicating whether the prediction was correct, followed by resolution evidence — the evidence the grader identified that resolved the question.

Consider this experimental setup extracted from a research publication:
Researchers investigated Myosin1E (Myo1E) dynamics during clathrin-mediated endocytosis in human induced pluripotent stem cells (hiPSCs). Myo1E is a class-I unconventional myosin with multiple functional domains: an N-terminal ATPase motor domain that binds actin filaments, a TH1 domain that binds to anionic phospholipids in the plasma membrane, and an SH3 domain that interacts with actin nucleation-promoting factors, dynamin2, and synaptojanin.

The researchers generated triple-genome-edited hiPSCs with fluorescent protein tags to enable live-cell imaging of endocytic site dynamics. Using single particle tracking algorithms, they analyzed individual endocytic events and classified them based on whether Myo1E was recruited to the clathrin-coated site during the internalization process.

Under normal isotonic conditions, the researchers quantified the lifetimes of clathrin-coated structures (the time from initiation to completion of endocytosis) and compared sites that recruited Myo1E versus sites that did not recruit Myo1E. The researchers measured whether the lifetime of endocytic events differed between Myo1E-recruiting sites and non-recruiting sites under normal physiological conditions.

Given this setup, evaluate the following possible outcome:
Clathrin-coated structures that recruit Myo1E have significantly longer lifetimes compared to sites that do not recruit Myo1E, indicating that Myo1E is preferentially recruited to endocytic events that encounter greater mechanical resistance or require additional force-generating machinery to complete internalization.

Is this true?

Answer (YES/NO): YES